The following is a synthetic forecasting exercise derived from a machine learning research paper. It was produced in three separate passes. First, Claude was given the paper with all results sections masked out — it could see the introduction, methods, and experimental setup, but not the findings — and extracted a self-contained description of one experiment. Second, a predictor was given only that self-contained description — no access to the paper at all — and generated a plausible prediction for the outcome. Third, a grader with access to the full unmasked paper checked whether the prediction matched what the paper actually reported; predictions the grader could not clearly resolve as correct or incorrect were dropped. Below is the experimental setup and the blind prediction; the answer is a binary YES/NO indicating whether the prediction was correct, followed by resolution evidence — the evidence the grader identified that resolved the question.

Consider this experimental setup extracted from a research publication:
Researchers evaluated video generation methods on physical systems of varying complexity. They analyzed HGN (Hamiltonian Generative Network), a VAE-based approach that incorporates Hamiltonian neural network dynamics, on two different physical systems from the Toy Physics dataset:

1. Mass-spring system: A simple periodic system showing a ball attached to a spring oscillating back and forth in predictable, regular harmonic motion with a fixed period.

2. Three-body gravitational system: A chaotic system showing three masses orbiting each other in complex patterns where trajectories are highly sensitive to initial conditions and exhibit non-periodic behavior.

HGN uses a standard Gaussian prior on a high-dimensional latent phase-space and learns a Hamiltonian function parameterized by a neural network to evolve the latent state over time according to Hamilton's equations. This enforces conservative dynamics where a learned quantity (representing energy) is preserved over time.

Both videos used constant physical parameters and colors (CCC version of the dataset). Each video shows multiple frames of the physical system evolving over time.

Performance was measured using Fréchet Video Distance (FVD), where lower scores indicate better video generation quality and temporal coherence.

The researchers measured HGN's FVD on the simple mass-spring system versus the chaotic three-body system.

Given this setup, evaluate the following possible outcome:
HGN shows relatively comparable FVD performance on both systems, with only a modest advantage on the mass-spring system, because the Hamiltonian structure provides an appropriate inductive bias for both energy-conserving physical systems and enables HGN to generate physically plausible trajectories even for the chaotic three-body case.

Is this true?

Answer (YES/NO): YES